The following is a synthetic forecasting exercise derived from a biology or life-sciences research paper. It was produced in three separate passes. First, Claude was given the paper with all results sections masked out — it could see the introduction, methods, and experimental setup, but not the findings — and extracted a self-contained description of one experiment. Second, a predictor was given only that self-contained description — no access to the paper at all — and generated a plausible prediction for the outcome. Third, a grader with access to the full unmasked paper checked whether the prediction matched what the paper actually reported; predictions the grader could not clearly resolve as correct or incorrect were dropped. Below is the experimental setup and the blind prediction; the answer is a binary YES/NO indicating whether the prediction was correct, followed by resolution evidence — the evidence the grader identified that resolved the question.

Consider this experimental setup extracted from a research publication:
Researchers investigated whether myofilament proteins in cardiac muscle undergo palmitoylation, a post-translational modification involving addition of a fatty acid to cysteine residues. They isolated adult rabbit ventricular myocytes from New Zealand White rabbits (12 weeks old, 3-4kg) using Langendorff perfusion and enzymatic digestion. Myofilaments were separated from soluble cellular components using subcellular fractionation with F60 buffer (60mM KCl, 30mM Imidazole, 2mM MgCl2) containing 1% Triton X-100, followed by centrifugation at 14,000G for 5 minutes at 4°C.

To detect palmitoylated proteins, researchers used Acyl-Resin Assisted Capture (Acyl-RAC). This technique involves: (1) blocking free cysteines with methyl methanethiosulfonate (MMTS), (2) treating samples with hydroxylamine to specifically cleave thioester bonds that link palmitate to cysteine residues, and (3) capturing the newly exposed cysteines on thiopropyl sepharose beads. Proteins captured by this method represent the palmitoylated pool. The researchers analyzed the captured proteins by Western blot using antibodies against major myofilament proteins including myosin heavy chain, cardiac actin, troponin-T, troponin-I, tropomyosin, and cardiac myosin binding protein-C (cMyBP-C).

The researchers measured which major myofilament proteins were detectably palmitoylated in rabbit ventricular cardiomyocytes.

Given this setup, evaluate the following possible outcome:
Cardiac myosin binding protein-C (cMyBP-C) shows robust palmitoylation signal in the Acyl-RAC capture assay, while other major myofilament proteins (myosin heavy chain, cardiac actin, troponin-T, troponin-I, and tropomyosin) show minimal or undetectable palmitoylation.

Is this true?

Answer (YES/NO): NO